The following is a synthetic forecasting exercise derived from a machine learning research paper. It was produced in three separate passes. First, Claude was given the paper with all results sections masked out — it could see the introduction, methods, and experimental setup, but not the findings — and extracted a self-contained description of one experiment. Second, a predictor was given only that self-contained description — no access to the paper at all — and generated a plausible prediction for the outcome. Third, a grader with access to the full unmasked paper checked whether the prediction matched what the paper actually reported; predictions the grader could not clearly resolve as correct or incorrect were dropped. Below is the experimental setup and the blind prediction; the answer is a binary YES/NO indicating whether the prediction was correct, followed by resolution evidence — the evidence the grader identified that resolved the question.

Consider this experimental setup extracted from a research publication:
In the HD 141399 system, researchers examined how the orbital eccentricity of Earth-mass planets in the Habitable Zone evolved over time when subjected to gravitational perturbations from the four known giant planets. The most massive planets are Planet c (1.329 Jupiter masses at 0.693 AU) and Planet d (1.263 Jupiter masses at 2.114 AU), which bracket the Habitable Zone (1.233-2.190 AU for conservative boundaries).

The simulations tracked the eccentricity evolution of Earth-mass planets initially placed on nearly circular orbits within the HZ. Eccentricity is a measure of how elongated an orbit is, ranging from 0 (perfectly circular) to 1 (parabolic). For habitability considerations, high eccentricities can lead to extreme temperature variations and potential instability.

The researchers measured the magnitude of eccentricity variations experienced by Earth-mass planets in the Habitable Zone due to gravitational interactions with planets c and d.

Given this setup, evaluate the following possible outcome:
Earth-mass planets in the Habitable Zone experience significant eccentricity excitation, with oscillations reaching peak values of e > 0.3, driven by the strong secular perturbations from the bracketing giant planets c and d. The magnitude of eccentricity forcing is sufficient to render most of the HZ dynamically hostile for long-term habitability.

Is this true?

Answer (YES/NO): NO